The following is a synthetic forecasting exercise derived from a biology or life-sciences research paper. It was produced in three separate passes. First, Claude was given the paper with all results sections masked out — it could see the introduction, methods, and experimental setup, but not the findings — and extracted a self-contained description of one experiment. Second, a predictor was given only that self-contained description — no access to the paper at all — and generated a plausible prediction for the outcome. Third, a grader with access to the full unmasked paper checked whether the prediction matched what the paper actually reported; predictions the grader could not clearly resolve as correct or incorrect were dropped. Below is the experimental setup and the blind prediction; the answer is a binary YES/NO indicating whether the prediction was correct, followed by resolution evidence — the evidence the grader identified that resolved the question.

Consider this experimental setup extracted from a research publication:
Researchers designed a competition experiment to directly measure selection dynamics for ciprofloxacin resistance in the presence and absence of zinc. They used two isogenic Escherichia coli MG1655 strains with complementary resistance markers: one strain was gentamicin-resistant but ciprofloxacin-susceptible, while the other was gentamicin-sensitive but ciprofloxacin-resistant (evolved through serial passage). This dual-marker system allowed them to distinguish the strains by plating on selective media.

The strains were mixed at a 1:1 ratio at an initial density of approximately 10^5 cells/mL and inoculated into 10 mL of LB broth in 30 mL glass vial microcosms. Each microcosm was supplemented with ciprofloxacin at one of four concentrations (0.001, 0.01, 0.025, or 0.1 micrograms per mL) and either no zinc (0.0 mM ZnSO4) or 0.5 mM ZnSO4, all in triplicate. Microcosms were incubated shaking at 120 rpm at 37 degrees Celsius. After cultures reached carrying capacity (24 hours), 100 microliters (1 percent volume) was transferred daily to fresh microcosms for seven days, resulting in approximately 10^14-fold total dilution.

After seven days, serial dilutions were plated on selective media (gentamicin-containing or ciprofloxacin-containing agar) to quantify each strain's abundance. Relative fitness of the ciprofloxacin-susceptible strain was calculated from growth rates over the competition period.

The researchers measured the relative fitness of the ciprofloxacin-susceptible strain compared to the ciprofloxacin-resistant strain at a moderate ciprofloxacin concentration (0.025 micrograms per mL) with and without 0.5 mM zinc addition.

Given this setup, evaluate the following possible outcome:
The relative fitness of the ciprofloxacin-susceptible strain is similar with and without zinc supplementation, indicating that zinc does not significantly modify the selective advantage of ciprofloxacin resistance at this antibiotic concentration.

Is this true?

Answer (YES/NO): NO